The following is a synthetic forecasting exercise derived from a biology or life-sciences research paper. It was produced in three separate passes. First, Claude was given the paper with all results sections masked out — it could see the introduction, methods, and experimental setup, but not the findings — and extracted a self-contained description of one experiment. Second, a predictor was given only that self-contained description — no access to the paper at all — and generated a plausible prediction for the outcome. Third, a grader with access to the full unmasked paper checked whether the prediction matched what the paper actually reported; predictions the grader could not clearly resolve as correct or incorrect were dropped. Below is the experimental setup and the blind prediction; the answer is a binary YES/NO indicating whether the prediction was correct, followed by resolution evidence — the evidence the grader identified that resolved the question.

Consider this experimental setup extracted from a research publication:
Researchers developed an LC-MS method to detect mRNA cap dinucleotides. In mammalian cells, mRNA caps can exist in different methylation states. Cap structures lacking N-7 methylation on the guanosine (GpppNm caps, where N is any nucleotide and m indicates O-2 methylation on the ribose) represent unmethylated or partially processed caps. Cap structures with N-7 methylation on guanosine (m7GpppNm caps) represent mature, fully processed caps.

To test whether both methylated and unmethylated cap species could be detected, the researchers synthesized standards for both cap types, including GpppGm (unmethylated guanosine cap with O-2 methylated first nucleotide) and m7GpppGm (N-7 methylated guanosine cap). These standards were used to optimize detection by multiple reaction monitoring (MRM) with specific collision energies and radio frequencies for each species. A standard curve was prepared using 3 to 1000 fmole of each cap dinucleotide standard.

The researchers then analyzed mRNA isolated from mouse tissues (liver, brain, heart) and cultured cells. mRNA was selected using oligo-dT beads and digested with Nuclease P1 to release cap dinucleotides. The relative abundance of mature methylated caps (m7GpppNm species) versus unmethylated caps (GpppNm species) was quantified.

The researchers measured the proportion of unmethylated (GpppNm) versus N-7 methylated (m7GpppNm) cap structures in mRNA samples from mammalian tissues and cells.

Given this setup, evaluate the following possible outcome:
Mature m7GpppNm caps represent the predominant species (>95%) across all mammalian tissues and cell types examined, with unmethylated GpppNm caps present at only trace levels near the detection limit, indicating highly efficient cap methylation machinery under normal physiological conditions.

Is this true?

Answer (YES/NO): NO